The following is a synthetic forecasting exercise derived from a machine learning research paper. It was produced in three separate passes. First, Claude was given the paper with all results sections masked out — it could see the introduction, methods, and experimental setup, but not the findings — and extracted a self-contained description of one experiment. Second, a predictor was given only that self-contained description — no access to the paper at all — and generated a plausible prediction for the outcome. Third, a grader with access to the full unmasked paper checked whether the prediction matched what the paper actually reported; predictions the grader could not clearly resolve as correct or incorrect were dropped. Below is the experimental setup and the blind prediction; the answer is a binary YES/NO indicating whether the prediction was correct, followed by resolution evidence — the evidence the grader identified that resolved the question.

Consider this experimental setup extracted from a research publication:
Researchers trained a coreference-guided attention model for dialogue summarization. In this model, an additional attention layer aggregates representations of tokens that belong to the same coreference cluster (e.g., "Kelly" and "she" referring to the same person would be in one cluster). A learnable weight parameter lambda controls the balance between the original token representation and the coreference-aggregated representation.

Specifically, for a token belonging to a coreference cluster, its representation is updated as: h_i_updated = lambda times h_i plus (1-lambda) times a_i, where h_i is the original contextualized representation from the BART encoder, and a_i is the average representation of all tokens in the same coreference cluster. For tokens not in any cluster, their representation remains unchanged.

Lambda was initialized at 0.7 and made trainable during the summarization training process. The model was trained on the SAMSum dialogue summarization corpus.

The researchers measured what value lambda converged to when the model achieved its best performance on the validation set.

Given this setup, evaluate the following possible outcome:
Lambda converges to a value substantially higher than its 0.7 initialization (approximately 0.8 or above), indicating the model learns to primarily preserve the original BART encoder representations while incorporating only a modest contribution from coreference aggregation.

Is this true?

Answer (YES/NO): NO